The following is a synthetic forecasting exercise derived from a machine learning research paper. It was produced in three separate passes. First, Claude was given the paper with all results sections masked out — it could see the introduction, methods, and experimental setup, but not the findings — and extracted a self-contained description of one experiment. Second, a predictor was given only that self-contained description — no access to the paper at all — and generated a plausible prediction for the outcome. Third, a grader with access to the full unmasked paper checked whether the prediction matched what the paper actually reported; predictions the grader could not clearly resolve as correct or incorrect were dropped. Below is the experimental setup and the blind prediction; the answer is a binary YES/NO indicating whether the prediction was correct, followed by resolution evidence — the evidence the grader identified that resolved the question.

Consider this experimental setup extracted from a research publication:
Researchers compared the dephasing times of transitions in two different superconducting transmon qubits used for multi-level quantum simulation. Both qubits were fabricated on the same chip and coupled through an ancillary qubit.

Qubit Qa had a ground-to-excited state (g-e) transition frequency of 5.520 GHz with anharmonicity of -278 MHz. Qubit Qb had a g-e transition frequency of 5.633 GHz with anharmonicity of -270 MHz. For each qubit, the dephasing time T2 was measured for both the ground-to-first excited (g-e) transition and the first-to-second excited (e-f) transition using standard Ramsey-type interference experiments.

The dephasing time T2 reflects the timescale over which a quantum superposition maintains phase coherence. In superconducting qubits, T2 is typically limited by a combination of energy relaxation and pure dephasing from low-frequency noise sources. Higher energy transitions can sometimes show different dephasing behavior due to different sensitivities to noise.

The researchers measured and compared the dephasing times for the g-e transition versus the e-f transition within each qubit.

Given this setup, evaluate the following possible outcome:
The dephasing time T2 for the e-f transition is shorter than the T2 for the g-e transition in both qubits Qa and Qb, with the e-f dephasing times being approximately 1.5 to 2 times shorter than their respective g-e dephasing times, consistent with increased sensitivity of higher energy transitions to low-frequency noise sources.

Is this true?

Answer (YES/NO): NO